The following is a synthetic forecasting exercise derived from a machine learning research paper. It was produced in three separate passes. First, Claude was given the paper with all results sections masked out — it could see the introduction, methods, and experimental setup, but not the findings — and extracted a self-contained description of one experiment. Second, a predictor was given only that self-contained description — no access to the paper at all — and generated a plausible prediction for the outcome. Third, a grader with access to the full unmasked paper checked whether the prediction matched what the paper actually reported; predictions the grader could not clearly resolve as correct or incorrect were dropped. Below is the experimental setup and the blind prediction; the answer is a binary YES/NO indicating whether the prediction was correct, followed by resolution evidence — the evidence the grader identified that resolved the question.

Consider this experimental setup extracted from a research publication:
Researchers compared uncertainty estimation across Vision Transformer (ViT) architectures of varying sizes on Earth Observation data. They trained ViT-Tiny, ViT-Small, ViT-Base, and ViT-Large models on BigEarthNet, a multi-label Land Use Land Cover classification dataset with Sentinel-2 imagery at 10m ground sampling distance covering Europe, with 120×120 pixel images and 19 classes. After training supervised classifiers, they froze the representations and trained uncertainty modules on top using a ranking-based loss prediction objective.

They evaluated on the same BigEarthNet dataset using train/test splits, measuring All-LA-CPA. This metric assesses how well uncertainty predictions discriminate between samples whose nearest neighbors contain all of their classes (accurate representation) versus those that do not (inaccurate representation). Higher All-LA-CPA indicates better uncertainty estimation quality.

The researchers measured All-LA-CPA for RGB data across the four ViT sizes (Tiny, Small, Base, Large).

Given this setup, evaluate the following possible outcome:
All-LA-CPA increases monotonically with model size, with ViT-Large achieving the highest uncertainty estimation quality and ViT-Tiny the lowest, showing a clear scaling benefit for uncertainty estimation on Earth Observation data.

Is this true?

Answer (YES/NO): NO